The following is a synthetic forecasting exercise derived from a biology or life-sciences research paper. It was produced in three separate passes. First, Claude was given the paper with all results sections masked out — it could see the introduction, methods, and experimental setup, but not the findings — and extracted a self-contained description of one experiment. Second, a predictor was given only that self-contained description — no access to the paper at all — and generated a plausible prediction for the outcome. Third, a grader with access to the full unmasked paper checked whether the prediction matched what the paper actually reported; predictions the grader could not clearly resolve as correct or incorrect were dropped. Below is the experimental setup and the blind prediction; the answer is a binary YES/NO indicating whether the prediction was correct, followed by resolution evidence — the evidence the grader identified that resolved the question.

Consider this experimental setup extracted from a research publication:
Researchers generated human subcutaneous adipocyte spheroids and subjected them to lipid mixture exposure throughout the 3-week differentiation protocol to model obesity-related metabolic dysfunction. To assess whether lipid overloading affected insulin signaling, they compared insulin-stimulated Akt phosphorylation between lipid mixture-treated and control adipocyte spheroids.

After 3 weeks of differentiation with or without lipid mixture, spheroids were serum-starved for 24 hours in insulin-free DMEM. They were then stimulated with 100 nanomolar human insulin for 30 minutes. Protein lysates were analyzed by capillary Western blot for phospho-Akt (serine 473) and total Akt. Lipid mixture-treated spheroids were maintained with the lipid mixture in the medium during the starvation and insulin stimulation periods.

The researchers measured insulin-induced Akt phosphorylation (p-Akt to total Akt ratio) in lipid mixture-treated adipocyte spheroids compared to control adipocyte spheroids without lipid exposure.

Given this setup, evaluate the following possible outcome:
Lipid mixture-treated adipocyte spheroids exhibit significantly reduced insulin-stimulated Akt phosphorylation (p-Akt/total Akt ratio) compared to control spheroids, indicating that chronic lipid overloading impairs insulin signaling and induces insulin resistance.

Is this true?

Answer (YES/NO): YES